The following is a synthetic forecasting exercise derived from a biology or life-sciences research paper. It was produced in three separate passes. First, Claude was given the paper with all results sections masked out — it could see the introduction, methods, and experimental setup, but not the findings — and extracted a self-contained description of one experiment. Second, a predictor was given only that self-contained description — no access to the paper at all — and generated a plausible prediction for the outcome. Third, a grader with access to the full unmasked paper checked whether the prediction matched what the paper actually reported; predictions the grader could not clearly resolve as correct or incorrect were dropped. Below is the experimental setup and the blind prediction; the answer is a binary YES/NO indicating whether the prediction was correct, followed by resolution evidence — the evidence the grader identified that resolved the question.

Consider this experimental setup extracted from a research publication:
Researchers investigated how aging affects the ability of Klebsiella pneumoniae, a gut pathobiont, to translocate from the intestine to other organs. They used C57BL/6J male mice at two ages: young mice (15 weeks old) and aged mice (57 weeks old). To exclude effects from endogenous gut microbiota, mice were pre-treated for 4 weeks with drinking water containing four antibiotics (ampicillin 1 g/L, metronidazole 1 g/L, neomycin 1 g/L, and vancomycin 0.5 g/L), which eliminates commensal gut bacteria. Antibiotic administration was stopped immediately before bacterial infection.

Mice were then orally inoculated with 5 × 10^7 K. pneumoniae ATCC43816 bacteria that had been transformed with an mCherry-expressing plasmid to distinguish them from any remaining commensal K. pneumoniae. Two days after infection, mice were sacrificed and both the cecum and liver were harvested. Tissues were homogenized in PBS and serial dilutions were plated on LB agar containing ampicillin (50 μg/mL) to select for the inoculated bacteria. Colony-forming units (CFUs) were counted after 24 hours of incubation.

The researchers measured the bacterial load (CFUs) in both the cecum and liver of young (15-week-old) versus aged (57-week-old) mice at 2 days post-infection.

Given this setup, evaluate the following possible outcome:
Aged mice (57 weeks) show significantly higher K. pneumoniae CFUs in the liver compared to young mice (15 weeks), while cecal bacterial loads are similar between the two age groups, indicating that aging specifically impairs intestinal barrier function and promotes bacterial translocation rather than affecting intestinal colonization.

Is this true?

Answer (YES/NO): NO